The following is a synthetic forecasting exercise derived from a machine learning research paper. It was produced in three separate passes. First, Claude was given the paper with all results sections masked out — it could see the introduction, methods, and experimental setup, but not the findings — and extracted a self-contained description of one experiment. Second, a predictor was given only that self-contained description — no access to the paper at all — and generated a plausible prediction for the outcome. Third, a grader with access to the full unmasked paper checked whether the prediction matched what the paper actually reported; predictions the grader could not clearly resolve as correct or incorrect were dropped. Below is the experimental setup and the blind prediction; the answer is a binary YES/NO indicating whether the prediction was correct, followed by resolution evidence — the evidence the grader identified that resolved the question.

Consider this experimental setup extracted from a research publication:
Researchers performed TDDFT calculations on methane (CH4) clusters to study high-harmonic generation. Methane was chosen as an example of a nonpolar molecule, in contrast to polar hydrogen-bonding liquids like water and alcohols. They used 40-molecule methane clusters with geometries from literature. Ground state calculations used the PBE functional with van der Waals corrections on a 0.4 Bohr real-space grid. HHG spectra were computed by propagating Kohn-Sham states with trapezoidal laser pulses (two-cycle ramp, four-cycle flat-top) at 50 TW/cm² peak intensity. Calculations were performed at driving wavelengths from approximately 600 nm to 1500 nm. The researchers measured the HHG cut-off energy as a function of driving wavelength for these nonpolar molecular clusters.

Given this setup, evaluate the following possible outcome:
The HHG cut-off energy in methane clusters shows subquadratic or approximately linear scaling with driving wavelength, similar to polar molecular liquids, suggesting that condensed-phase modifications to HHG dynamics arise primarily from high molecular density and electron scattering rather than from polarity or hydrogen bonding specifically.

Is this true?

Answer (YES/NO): NO